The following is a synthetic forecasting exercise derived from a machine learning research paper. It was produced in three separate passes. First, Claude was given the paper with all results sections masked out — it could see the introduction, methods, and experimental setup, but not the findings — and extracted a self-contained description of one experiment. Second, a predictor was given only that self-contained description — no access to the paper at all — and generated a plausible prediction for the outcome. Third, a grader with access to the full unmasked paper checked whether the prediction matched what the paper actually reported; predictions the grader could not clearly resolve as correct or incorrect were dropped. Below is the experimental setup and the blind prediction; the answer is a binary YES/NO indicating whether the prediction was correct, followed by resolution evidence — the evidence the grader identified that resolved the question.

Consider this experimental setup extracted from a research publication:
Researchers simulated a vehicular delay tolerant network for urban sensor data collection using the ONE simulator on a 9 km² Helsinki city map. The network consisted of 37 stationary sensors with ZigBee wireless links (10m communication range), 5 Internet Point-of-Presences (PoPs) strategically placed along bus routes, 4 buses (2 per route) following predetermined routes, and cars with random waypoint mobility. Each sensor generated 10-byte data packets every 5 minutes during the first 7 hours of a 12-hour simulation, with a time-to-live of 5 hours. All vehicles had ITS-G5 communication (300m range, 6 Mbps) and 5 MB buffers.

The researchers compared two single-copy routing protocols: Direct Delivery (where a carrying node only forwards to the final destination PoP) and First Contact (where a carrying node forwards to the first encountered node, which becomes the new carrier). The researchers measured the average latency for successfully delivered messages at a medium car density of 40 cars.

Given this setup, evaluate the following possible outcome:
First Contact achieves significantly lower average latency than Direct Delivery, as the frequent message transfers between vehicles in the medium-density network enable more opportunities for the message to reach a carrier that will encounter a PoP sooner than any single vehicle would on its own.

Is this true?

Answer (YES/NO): NO